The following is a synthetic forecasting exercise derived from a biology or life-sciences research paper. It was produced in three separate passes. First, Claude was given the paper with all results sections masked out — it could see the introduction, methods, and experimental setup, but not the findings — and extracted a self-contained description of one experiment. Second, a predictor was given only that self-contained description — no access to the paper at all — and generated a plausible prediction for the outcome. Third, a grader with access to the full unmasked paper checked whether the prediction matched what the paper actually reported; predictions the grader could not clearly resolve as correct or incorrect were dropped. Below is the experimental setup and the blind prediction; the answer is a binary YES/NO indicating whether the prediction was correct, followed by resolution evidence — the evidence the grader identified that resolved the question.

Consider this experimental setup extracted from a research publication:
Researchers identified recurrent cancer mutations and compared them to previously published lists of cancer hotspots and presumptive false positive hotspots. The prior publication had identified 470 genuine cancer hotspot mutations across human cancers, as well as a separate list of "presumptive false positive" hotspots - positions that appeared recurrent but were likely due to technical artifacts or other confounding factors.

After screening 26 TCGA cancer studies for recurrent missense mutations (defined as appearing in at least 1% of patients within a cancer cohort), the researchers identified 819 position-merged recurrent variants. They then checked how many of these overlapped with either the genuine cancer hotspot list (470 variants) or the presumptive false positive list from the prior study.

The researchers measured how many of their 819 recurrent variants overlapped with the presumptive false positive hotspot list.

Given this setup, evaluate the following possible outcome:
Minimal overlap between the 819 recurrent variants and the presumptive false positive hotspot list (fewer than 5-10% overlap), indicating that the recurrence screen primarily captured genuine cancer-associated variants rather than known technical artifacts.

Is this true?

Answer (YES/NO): YES